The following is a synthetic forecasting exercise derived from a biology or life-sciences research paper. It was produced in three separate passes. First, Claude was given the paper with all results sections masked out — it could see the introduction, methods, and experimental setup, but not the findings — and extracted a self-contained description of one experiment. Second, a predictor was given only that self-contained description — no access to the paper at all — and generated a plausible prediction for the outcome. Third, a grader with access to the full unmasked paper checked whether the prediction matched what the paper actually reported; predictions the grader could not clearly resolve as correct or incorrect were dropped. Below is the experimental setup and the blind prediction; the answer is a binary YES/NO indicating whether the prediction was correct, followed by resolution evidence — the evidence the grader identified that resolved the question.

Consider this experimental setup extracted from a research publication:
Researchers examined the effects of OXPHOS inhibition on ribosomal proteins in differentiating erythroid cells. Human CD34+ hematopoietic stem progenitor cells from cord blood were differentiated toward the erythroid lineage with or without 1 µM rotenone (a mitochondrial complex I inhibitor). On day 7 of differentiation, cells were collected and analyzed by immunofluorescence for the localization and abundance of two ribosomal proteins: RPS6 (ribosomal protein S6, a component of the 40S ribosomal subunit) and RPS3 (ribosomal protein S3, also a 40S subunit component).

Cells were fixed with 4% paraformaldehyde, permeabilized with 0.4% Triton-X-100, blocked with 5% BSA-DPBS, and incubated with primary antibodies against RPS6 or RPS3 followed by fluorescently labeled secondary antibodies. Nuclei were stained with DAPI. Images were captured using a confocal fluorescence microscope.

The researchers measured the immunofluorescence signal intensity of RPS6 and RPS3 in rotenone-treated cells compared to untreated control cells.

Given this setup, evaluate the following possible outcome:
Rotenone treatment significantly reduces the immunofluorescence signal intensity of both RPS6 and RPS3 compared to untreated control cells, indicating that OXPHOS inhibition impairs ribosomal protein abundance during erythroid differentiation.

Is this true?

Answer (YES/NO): YES